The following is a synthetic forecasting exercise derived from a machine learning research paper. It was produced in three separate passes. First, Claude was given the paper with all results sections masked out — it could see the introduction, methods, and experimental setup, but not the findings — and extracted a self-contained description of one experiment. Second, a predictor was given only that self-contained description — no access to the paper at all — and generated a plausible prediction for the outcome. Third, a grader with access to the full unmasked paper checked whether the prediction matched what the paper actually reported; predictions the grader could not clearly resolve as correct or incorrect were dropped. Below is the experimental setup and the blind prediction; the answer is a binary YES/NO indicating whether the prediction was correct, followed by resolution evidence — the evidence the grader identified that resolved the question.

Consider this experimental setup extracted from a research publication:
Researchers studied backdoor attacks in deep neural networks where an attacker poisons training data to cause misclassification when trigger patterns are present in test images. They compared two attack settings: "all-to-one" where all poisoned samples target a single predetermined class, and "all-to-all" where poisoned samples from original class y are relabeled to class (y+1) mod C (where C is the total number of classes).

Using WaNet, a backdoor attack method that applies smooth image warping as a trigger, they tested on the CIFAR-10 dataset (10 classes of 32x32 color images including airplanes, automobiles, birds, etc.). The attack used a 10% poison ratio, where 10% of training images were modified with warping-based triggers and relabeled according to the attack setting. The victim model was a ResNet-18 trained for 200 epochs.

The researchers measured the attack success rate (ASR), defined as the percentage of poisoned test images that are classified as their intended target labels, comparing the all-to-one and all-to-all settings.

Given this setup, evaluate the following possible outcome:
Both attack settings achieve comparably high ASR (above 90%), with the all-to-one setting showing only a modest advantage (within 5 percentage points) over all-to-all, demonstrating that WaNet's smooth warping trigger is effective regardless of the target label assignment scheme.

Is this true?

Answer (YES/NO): NO